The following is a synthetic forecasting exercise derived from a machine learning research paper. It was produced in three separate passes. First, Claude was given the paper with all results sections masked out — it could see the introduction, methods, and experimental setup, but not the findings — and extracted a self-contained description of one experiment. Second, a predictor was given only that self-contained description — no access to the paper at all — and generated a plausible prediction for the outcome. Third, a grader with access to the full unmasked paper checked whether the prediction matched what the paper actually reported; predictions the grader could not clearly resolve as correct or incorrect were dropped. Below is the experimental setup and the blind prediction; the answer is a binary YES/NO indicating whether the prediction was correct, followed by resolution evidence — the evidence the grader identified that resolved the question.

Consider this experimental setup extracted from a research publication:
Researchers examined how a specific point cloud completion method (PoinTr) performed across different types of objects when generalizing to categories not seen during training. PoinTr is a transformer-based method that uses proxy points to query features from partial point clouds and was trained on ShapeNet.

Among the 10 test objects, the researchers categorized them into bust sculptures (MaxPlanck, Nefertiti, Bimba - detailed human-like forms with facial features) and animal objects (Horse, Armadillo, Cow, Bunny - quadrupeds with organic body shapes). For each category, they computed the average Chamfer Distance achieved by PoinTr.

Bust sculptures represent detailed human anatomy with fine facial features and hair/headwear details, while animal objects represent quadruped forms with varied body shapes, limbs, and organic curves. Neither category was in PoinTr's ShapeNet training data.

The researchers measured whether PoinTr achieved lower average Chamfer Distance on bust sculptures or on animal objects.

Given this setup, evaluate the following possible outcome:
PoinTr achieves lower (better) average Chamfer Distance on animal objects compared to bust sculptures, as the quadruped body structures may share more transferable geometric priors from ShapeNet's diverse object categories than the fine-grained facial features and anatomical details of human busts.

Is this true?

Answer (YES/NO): YES